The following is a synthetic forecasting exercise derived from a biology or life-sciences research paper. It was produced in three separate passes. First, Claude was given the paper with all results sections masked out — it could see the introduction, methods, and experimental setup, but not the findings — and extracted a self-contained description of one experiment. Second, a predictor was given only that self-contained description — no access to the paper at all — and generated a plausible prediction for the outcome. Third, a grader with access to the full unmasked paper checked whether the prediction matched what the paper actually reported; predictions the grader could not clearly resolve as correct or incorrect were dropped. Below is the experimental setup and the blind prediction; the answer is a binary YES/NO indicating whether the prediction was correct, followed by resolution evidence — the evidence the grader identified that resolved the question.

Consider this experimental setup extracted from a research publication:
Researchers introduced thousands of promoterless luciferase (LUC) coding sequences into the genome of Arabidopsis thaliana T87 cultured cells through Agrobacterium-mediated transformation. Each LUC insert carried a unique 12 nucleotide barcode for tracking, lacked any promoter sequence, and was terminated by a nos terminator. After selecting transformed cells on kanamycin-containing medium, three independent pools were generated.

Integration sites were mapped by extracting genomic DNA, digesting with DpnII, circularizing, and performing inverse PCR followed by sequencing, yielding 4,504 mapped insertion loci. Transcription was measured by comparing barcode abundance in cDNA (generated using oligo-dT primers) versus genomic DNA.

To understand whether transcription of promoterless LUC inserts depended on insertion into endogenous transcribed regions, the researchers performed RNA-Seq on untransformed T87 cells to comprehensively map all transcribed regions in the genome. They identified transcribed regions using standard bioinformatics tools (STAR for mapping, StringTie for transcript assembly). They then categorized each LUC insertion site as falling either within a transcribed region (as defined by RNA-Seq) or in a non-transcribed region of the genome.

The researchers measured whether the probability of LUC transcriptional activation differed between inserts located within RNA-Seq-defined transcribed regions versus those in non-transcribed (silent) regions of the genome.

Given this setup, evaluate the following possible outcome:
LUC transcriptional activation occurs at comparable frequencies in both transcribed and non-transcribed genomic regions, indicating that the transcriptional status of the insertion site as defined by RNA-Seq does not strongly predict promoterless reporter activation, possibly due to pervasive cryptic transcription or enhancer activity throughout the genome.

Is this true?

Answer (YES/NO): YES